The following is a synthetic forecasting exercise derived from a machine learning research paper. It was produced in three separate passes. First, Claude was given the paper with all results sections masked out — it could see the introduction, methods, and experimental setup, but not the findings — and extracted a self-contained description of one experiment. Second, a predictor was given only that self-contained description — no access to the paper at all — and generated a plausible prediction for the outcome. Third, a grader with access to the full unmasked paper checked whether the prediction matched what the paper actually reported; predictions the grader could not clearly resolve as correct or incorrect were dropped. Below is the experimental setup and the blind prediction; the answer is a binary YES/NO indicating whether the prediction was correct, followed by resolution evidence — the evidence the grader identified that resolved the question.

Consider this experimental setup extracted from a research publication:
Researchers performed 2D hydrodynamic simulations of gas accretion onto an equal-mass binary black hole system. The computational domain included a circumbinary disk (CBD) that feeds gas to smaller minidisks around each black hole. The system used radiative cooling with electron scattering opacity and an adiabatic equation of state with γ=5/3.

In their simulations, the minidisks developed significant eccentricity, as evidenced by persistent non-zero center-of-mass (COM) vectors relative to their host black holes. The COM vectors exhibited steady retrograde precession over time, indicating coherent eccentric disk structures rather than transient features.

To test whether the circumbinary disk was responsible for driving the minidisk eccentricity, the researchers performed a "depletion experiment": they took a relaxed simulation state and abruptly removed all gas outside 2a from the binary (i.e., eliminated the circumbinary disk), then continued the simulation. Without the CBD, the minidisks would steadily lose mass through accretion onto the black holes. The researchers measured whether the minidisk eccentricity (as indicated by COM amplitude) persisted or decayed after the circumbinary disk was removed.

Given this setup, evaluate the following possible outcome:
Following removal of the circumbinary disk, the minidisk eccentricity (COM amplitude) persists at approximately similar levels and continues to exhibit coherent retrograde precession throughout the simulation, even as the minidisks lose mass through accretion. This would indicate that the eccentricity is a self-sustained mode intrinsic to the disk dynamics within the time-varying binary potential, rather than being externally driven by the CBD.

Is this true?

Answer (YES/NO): NO